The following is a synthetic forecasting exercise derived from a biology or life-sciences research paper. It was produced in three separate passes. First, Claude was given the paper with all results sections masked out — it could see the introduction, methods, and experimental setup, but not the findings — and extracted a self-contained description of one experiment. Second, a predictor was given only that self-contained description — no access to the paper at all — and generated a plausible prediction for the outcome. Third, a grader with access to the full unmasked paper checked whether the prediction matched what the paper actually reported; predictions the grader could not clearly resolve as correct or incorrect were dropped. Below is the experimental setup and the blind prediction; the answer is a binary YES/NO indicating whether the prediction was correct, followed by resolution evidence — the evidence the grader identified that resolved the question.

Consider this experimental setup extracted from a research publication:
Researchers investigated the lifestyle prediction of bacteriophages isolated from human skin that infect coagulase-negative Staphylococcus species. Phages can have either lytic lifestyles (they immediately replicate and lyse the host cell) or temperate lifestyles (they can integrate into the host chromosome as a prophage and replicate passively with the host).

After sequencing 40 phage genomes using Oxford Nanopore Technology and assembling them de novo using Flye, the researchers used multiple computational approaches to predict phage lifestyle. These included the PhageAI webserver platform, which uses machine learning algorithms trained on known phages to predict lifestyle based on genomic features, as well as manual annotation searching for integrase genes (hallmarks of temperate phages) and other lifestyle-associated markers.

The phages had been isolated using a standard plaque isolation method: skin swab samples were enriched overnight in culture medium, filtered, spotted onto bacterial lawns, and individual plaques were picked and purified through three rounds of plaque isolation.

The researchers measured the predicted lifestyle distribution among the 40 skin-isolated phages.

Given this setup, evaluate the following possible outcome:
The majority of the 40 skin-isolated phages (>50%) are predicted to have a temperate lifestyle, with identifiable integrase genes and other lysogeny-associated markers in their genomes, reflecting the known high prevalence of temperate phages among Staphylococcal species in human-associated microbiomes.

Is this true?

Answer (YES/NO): NO